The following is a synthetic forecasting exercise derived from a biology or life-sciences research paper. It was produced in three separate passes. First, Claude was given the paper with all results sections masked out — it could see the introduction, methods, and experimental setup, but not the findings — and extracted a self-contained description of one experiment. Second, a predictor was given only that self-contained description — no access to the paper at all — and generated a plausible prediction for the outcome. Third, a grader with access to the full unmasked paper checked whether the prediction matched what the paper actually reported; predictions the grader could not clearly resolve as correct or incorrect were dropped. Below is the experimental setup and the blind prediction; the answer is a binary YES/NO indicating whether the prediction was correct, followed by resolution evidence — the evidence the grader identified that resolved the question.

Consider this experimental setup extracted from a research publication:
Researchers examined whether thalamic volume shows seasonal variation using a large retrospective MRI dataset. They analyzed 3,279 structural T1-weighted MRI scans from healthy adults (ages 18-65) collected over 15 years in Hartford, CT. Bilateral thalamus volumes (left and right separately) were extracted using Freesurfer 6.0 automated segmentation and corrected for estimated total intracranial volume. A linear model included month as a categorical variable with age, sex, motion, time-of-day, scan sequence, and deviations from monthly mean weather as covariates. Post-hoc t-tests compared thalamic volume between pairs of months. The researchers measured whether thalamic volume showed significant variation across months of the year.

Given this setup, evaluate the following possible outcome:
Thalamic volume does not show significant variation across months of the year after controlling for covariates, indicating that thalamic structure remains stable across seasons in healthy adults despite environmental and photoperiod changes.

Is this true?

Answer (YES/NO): NO